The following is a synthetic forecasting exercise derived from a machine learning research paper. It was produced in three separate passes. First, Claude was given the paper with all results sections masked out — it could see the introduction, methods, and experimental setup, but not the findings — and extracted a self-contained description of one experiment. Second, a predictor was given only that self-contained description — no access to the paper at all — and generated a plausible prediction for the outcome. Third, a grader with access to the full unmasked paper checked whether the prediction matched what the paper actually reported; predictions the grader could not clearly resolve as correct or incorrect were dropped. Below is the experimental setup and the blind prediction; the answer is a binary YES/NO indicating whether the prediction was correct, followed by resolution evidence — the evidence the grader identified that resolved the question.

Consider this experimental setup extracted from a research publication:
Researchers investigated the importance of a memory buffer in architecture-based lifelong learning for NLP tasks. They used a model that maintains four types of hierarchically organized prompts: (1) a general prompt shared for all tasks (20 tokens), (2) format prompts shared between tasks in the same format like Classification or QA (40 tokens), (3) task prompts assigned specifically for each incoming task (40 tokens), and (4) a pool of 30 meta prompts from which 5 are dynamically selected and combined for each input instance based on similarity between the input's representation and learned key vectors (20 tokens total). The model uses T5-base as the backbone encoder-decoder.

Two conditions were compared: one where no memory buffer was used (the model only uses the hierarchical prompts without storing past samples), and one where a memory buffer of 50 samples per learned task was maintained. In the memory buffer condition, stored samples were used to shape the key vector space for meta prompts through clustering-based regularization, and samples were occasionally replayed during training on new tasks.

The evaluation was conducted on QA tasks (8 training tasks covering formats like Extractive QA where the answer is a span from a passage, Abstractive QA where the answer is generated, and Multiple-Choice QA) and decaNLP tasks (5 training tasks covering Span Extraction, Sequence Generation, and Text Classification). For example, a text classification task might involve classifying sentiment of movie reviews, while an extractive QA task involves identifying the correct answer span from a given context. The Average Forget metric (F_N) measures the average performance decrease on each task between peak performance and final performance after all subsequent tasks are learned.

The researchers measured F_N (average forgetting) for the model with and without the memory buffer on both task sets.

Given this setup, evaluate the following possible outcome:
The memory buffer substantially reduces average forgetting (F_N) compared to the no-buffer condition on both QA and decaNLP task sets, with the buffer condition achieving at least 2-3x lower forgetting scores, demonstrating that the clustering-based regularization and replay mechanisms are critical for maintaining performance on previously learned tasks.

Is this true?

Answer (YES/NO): NO